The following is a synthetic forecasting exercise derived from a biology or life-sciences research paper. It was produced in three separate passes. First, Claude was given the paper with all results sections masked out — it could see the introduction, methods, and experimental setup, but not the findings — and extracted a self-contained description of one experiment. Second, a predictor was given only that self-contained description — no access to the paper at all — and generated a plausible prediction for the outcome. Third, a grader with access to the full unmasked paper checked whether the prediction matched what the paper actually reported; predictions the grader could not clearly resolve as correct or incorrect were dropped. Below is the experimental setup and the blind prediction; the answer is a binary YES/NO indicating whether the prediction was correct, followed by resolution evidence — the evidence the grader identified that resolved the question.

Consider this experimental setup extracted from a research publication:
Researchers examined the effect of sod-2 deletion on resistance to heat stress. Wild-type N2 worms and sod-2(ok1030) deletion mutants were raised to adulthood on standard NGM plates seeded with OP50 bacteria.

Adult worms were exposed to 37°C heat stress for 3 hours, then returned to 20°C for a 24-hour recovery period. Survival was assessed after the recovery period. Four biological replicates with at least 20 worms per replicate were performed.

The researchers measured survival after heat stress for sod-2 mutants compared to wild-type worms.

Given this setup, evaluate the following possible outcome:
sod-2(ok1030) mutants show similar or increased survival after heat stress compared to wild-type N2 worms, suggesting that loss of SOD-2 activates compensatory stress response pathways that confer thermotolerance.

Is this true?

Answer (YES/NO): YES